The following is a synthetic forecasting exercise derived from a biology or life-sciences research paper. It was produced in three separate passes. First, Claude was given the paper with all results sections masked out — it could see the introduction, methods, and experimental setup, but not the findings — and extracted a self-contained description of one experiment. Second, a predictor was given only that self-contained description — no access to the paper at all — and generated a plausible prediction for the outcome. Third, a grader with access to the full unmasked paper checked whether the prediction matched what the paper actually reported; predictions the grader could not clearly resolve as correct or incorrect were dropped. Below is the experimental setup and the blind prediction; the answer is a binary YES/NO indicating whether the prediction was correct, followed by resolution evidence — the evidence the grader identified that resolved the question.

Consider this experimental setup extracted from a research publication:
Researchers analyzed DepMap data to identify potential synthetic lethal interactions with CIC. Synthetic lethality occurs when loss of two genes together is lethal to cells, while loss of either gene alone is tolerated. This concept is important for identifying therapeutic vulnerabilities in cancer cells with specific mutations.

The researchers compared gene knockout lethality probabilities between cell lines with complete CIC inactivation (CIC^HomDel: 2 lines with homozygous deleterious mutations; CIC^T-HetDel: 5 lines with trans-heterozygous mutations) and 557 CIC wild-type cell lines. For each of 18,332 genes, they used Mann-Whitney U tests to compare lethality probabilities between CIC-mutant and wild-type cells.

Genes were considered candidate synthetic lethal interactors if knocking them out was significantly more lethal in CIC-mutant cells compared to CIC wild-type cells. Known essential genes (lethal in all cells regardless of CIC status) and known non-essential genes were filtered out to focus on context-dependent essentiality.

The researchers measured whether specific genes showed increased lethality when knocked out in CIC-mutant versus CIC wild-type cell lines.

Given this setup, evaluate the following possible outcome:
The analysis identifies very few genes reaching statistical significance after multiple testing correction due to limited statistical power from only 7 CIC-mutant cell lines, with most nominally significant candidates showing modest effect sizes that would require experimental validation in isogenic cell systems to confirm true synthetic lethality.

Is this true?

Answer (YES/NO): NO